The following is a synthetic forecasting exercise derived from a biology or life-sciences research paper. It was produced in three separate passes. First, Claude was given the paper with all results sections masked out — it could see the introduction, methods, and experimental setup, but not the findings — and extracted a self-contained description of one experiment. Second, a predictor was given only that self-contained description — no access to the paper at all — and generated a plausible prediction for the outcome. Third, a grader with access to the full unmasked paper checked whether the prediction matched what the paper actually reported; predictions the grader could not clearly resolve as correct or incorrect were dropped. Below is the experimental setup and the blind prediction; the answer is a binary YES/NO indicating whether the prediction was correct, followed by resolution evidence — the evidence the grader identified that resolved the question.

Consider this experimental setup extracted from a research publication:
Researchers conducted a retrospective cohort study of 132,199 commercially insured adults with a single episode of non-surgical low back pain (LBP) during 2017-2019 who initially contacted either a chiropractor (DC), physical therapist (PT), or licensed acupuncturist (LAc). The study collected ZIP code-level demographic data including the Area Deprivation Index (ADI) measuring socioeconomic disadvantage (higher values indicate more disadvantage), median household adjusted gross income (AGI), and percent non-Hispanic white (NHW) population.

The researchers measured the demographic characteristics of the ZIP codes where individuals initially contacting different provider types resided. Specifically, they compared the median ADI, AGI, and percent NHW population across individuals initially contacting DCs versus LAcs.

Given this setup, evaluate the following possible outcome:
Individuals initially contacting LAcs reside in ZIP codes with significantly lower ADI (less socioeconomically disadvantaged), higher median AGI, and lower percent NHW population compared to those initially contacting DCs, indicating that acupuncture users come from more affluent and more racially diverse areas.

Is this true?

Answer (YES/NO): YES